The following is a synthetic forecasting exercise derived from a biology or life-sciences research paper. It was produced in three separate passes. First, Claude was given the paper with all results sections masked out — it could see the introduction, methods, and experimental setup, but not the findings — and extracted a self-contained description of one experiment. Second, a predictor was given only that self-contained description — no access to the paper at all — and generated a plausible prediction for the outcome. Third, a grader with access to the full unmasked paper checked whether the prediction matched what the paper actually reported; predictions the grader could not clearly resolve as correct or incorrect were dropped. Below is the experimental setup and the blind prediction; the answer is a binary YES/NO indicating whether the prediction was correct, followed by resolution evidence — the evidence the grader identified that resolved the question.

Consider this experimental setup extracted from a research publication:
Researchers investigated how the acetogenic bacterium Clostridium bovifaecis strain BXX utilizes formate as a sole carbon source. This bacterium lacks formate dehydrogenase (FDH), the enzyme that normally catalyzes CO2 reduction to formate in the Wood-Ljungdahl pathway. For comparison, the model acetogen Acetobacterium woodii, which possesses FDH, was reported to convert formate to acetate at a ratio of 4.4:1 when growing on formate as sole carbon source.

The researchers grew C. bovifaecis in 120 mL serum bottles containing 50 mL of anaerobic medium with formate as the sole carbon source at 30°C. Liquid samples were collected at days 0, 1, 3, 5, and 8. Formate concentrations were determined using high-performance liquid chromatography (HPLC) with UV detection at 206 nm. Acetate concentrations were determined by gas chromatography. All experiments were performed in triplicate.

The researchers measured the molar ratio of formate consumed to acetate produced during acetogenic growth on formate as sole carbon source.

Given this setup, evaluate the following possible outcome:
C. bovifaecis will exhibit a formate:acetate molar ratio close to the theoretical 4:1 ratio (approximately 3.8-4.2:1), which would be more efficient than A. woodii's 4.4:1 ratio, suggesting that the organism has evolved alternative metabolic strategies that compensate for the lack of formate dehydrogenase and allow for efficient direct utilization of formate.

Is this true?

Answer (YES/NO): NO